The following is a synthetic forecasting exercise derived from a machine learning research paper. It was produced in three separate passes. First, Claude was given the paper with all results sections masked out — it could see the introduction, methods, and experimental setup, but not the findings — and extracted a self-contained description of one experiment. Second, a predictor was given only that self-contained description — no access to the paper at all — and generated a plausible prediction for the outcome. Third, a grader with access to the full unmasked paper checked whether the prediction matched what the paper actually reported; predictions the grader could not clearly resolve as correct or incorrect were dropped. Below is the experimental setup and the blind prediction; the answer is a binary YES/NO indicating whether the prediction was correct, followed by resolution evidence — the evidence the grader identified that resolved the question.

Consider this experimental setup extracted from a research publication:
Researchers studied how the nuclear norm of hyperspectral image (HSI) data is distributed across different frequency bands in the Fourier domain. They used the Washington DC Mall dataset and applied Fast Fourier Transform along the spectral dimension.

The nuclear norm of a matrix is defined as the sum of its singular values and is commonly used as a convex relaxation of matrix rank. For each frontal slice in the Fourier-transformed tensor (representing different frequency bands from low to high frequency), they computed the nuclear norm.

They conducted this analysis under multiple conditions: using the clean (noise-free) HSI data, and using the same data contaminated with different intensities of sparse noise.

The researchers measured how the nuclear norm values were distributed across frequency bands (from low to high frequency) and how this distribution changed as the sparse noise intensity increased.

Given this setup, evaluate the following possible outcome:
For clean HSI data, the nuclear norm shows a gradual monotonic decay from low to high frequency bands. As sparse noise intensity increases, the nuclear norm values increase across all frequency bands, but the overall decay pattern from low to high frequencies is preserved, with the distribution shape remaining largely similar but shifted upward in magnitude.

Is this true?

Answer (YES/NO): NO